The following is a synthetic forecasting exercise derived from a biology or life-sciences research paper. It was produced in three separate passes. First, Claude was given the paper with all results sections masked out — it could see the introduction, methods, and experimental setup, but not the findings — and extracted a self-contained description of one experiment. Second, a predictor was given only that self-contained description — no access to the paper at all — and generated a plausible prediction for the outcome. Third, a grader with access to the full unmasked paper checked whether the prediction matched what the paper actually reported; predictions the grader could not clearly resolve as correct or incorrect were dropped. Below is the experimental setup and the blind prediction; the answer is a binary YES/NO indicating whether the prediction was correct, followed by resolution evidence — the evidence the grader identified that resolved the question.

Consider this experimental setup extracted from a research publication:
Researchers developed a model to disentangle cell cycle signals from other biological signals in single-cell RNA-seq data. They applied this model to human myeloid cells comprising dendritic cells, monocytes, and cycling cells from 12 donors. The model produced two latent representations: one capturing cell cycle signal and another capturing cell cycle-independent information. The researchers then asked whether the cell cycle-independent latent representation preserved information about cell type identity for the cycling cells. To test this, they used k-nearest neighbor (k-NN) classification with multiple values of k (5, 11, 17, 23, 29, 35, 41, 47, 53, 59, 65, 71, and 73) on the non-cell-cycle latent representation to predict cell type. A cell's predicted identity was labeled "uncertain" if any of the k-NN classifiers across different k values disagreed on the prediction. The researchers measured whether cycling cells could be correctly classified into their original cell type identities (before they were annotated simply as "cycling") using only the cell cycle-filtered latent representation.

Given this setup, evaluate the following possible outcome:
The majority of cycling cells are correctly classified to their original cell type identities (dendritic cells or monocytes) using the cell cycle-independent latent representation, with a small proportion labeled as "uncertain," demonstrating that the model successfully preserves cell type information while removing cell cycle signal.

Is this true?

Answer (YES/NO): YES